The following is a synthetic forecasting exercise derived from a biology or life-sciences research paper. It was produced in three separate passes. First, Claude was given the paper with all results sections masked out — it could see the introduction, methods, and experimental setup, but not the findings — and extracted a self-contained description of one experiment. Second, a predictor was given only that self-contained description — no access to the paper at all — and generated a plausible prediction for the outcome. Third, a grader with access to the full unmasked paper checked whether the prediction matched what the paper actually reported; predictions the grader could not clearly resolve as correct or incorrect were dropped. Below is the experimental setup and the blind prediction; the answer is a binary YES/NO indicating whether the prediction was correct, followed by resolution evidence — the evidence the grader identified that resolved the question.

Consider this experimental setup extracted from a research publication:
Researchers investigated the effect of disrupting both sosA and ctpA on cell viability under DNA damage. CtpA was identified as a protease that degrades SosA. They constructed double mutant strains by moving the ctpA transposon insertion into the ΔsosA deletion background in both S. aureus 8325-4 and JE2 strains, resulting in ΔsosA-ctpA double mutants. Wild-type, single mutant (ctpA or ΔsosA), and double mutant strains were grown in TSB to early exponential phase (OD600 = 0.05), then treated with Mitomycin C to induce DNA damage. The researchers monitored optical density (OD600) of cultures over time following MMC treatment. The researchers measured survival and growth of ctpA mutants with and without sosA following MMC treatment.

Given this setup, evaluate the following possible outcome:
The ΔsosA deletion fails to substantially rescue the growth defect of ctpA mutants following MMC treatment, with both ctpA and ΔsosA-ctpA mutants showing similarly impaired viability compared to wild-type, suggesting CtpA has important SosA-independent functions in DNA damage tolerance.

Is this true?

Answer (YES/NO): NO